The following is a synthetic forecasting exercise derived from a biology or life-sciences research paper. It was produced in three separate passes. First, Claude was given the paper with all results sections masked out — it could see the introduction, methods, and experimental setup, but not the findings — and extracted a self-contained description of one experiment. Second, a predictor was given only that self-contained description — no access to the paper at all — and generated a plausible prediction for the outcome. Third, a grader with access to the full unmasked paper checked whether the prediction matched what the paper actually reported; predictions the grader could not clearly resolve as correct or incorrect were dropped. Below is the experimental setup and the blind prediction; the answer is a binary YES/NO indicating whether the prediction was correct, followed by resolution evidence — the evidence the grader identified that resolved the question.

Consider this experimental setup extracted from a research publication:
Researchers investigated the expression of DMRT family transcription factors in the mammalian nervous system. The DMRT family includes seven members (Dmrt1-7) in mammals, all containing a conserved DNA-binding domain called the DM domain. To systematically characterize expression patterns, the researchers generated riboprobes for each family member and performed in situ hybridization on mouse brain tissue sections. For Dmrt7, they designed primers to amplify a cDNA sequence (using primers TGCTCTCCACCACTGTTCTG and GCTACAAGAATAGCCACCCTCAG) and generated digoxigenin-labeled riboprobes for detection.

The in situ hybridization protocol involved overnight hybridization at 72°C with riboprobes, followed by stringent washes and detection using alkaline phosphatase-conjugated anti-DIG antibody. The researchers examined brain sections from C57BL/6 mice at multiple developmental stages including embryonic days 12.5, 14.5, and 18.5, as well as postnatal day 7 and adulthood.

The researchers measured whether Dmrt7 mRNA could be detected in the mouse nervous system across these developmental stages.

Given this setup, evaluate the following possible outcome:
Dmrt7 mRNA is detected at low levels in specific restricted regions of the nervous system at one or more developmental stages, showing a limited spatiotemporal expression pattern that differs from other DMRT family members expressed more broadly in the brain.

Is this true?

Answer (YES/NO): NO